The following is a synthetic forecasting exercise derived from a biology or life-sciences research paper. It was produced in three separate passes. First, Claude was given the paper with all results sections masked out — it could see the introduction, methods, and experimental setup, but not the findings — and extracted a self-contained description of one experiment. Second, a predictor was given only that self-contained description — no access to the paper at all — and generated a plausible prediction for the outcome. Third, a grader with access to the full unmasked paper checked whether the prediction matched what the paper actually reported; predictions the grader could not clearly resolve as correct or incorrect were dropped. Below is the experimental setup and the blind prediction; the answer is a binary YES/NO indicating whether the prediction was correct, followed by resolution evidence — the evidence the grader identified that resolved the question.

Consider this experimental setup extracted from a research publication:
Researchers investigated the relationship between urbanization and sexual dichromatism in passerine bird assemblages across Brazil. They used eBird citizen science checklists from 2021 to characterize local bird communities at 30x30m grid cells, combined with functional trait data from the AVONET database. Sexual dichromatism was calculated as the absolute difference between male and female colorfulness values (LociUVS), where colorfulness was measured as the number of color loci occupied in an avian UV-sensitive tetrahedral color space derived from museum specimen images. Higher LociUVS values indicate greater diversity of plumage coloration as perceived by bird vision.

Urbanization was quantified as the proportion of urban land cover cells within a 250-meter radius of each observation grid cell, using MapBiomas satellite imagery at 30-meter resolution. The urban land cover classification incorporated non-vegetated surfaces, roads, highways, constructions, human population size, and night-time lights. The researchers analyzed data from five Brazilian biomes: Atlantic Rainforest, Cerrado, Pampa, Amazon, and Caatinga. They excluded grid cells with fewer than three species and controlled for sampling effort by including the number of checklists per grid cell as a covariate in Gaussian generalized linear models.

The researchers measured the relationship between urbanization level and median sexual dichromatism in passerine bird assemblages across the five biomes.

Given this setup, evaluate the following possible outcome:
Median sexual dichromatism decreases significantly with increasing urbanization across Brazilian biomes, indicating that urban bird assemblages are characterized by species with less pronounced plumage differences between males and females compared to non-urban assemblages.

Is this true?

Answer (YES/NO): NO